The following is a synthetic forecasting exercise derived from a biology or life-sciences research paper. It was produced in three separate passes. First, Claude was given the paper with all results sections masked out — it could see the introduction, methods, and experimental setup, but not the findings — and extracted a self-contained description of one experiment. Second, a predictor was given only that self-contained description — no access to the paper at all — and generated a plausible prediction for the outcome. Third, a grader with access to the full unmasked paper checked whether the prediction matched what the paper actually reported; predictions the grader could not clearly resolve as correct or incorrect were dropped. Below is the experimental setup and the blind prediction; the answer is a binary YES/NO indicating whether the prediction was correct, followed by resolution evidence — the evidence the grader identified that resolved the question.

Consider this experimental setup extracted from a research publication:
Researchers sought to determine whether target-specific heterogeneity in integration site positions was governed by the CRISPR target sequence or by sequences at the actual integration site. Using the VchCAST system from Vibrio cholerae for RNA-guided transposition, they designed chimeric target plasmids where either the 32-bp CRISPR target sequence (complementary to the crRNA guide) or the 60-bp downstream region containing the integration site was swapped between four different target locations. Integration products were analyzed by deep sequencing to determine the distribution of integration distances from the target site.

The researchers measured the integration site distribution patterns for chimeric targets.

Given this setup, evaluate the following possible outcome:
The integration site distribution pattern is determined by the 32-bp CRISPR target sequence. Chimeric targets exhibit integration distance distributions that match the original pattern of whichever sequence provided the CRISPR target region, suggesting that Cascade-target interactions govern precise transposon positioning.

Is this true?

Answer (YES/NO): NO